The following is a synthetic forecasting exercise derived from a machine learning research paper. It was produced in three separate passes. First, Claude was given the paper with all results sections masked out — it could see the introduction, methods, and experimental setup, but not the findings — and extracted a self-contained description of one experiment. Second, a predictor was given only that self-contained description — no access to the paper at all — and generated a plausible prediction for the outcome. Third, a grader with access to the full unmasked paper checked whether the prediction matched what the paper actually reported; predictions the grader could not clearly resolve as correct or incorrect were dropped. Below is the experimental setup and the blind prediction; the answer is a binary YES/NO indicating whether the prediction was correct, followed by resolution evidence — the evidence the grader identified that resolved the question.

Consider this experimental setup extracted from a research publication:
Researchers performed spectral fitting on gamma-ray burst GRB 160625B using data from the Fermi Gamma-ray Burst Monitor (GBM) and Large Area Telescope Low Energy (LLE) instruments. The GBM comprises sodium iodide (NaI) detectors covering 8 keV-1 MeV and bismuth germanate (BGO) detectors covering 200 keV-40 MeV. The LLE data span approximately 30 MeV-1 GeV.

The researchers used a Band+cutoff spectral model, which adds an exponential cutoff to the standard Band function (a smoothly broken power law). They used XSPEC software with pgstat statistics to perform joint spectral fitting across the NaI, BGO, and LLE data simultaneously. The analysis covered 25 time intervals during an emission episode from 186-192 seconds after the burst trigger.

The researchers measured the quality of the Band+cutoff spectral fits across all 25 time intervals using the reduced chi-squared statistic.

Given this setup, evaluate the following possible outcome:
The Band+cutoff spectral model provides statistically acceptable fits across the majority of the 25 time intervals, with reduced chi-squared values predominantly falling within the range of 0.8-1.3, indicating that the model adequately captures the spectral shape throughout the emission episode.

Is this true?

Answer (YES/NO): YES